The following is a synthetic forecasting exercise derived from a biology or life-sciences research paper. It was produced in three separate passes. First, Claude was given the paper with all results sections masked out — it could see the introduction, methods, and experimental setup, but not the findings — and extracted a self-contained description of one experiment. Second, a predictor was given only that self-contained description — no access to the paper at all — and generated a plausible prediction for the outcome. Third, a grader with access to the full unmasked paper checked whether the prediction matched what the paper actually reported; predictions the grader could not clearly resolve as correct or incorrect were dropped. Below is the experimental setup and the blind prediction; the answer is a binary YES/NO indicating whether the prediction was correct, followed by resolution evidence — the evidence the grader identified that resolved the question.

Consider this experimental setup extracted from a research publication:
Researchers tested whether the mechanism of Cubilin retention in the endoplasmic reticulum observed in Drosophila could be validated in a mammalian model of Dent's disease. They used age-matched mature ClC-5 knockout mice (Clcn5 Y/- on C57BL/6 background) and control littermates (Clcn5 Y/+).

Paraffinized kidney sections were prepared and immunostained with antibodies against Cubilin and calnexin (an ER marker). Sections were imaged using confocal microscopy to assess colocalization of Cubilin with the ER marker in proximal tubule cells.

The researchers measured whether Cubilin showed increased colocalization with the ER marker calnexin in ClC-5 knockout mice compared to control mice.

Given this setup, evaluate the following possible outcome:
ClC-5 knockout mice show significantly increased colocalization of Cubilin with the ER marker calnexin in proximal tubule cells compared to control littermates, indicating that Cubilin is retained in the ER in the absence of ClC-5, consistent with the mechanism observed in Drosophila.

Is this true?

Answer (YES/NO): YES